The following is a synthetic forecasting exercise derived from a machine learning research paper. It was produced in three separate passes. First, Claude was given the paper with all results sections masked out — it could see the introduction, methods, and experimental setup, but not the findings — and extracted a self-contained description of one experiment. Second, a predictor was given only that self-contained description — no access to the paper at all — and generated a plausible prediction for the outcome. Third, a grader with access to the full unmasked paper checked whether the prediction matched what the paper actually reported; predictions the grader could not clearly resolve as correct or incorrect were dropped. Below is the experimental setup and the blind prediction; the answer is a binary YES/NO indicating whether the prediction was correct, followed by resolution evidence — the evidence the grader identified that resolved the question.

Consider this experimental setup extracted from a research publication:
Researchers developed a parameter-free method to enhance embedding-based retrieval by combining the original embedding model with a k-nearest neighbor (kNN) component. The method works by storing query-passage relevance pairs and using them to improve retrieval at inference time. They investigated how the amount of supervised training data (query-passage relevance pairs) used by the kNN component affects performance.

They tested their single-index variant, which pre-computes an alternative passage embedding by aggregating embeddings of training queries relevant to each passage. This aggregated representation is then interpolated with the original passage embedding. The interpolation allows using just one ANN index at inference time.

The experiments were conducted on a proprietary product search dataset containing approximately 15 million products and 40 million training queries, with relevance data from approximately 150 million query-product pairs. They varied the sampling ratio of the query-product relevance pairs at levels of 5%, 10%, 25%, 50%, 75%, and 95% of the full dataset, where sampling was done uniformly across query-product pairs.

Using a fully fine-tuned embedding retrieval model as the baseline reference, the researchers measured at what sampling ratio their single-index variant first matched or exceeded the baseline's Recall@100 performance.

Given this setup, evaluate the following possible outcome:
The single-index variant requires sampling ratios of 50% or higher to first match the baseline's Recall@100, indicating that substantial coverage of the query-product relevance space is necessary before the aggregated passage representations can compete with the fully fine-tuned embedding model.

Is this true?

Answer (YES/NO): NO